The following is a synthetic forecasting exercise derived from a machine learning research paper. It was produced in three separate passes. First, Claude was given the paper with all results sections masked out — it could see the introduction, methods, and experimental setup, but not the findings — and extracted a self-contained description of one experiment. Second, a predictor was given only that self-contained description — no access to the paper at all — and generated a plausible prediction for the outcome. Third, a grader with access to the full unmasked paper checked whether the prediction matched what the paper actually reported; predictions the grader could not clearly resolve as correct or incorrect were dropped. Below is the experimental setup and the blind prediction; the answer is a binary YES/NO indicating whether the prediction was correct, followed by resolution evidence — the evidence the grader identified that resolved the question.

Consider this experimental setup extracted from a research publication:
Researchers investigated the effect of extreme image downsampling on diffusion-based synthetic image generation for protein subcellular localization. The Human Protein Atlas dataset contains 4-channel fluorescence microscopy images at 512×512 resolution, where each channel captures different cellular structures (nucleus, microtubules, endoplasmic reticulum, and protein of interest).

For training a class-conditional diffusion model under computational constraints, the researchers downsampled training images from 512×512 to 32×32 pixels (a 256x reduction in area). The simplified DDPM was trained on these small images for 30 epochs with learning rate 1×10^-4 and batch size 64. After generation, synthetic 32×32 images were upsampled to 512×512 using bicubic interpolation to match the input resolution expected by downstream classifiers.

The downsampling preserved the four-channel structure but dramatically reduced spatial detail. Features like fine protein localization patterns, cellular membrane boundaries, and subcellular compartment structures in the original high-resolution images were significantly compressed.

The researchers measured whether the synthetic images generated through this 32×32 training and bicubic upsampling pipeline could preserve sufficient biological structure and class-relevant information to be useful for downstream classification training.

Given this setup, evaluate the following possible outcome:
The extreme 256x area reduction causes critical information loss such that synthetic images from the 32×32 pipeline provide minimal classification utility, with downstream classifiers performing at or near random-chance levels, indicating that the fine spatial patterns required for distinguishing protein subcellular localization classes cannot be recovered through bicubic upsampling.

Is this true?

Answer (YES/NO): YES